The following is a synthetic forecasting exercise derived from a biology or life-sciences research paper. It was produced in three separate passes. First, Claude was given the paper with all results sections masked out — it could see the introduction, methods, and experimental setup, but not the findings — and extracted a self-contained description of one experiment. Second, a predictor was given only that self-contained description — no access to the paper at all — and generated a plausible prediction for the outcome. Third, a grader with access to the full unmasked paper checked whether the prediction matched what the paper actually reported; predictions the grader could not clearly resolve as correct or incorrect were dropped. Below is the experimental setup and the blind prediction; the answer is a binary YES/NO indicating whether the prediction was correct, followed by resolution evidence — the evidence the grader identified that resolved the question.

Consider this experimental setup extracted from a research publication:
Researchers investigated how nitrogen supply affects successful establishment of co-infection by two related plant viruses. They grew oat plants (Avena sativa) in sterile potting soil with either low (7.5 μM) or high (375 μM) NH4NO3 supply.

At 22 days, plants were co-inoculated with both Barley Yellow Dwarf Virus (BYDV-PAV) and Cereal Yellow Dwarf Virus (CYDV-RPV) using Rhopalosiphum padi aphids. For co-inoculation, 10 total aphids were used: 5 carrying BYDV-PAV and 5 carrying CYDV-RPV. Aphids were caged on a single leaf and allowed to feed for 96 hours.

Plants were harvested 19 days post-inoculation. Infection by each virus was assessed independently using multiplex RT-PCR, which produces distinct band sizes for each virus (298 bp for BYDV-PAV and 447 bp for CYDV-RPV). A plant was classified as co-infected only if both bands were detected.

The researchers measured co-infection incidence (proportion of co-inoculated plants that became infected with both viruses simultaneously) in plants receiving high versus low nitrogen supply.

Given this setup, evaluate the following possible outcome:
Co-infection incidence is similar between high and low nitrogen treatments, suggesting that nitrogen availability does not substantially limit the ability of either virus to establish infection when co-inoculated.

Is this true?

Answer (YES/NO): YES